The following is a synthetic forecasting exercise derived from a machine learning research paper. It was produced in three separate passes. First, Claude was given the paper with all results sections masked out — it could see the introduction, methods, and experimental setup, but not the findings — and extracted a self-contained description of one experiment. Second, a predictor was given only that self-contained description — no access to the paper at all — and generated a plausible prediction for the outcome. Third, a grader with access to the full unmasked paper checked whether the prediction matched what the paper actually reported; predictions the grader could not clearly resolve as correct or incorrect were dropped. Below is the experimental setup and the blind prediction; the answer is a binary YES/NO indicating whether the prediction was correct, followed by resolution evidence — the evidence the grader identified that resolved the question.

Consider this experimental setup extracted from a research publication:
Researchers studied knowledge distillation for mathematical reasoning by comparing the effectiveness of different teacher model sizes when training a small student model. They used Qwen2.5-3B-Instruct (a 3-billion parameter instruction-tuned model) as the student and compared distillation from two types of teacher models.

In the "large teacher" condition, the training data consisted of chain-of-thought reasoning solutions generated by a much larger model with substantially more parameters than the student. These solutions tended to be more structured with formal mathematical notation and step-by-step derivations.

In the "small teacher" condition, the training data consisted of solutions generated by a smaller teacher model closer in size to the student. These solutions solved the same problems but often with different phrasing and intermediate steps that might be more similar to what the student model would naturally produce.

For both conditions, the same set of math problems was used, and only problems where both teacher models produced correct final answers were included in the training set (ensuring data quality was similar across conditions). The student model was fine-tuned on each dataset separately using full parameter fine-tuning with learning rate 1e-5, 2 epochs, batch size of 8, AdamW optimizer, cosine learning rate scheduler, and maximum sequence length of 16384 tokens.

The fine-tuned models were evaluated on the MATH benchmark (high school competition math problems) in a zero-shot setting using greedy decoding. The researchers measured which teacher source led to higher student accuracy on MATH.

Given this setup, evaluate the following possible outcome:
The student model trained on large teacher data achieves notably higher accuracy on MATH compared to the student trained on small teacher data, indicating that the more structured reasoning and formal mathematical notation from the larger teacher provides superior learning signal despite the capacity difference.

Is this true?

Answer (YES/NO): NO